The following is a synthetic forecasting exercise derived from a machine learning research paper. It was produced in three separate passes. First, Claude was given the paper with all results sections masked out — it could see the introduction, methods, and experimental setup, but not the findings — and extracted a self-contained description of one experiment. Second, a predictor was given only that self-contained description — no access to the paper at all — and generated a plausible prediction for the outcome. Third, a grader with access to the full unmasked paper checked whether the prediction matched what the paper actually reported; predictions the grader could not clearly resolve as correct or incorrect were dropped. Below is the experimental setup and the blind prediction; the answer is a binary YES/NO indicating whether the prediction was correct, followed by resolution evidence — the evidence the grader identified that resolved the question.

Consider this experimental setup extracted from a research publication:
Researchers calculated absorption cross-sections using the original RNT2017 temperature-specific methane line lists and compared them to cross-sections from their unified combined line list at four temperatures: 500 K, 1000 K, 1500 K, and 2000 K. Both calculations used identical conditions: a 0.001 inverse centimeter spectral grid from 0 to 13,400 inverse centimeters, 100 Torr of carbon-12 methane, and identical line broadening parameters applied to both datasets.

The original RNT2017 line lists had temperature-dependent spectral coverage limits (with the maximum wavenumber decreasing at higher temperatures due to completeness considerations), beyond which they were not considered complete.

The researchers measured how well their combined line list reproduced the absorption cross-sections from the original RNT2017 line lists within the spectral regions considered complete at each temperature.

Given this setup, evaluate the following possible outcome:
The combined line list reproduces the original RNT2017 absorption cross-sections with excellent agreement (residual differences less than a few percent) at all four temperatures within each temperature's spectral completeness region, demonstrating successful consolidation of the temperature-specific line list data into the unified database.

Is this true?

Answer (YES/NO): NO